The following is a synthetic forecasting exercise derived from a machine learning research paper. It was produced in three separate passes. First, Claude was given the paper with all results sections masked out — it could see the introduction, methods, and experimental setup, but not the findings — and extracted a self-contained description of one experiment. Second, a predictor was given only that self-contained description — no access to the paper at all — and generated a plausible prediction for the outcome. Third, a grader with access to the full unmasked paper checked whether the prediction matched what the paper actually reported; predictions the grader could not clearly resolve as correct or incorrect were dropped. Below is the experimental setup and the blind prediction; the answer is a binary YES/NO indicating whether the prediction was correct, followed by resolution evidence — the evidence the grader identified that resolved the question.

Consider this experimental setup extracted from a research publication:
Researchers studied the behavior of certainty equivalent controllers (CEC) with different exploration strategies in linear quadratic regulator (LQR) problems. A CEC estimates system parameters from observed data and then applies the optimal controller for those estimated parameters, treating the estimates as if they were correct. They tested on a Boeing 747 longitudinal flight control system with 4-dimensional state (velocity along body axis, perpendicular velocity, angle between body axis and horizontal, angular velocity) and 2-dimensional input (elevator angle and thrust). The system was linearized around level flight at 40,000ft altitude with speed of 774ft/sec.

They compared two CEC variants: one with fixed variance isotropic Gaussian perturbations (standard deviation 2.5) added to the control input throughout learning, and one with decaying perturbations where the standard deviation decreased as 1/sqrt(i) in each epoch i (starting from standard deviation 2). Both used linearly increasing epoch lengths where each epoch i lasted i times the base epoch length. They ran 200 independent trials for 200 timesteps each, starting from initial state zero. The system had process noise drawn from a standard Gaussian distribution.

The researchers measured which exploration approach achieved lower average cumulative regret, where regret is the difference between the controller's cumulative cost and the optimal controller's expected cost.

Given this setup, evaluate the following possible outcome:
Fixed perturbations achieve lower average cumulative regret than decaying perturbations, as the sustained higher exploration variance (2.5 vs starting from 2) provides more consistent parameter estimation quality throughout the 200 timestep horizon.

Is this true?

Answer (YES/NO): NO